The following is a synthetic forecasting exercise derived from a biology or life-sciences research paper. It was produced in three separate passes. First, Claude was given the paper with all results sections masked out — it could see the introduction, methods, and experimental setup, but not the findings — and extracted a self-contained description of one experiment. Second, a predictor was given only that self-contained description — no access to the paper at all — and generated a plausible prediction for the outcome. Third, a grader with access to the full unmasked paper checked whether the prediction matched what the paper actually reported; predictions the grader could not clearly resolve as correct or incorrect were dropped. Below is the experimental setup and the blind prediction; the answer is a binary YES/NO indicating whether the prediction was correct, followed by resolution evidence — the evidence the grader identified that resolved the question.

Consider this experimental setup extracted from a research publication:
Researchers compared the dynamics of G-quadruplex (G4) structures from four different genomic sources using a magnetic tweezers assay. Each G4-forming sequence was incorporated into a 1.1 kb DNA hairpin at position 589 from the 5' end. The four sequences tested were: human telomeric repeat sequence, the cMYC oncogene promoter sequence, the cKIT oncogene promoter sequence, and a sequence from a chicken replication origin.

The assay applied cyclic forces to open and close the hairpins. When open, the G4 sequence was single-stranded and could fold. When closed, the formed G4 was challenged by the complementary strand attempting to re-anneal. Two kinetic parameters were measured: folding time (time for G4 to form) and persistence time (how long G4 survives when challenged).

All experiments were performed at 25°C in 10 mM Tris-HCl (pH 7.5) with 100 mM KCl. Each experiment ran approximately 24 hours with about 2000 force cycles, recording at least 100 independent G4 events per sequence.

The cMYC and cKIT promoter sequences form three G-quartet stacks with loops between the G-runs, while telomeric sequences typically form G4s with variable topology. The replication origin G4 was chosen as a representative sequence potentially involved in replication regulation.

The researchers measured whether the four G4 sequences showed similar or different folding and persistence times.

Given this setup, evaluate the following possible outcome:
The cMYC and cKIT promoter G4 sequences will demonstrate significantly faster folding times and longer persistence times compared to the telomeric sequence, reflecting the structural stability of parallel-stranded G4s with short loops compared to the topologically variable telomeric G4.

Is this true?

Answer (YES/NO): NO